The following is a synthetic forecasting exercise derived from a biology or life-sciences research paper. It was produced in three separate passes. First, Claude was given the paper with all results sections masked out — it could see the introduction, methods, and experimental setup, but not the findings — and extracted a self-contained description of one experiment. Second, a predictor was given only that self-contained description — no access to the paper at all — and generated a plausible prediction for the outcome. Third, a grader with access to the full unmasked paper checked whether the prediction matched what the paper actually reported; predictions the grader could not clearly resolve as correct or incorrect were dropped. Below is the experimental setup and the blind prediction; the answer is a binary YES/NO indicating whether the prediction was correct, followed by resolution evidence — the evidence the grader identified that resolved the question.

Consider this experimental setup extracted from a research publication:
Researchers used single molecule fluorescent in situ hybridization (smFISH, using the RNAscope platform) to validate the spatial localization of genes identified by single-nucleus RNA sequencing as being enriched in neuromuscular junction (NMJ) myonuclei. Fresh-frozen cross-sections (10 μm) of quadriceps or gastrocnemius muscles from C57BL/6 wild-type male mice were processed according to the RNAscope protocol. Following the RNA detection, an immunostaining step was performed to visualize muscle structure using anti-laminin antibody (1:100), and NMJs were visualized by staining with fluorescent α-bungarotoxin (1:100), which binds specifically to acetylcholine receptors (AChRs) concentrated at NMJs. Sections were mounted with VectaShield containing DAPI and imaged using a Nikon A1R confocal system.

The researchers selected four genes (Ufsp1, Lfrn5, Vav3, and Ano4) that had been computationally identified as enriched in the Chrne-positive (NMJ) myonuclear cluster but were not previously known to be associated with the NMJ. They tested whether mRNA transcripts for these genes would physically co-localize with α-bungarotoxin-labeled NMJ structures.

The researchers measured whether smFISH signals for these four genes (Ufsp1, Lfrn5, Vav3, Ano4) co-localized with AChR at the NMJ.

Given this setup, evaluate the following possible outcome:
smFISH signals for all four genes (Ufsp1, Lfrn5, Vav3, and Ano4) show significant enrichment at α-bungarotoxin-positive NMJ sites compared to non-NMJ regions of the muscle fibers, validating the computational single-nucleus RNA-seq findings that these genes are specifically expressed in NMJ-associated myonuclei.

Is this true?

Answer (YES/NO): YES